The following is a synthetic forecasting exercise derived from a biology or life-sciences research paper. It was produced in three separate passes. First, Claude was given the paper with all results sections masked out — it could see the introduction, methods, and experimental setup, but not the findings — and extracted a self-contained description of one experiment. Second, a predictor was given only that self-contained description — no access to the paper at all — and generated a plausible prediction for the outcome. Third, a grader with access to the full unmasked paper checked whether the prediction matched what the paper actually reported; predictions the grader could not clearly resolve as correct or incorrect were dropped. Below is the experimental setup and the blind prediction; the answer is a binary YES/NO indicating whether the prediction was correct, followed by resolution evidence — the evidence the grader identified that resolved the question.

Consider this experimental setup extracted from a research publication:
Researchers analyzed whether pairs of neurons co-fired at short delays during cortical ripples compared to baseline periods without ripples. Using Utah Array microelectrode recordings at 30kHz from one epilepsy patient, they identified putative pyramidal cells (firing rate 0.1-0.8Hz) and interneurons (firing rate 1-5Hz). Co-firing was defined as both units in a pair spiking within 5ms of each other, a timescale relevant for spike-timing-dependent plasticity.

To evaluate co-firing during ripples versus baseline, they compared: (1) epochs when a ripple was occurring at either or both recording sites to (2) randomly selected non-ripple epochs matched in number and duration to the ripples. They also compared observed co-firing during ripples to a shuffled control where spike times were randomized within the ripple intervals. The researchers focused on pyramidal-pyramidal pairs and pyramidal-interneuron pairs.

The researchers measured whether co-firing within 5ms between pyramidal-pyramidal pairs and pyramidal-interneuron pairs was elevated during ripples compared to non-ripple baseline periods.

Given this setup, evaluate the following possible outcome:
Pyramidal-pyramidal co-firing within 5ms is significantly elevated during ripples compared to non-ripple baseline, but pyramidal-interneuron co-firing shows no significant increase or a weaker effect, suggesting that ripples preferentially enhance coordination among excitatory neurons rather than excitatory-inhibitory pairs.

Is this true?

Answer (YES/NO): NO